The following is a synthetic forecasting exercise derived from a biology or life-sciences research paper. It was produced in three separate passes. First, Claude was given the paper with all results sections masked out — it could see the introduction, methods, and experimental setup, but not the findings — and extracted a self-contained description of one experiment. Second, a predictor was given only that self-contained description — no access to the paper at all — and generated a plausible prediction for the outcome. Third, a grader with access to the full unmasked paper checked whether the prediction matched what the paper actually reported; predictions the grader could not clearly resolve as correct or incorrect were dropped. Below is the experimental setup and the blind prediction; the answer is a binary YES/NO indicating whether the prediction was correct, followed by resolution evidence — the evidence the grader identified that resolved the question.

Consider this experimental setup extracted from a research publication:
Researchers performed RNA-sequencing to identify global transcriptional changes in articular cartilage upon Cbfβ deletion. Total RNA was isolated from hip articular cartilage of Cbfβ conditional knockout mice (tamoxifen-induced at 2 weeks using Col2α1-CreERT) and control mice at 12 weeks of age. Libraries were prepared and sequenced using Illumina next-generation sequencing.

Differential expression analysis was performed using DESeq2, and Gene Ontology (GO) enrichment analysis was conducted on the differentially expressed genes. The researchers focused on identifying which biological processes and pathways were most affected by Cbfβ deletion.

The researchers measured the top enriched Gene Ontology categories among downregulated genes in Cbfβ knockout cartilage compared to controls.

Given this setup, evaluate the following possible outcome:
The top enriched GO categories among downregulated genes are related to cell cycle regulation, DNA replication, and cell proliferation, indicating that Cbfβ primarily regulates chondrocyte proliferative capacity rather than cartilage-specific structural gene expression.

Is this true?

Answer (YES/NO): NO